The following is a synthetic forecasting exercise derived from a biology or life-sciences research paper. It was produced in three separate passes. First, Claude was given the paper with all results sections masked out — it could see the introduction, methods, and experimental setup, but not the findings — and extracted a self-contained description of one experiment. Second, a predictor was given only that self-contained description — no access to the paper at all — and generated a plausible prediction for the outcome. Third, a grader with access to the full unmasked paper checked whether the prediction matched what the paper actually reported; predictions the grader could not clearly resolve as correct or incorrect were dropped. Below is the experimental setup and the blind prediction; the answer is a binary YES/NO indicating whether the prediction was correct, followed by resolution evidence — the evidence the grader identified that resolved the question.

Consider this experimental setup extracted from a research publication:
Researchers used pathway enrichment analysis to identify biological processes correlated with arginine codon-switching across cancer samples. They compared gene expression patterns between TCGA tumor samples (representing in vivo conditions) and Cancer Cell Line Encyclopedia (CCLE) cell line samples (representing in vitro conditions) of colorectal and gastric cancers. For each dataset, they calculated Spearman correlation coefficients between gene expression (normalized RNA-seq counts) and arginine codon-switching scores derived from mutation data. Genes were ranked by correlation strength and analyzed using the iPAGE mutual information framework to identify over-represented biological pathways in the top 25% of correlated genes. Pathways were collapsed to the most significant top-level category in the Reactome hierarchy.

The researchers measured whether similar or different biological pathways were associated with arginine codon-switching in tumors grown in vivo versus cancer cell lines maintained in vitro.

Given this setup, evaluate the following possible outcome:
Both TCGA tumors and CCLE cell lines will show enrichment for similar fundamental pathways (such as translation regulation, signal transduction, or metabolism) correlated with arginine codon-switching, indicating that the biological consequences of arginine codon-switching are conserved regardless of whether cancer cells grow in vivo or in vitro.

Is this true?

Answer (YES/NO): NO